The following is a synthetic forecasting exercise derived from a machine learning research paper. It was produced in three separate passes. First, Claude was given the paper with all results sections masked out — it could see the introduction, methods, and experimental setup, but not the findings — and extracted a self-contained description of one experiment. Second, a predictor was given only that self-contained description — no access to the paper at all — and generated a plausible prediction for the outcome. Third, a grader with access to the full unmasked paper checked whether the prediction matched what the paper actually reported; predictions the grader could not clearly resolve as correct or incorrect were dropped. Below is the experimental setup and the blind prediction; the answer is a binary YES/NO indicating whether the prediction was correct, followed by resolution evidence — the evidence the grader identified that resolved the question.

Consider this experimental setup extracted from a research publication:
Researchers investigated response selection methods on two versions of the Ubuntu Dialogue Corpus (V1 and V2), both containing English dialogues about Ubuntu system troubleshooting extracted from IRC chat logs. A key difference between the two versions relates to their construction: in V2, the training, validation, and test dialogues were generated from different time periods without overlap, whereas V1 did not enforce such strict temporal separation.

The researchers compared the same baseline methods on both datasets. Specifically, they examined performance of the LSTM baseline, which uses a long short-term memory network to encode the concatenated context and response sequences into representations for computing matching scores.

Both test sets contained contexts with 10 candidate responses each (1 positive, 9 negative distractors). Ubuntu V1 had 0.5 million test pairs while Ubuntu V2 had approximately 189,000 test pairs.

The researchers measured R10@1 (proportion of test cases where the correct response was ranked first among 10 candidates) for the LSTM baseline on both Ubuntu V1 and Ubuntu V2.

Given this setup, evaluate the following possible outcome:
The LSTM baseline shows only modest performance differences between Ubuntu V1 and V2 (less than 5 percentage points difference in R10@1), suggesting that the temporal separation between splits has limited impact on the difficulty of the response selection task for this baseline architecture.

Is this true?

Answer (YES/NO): NO